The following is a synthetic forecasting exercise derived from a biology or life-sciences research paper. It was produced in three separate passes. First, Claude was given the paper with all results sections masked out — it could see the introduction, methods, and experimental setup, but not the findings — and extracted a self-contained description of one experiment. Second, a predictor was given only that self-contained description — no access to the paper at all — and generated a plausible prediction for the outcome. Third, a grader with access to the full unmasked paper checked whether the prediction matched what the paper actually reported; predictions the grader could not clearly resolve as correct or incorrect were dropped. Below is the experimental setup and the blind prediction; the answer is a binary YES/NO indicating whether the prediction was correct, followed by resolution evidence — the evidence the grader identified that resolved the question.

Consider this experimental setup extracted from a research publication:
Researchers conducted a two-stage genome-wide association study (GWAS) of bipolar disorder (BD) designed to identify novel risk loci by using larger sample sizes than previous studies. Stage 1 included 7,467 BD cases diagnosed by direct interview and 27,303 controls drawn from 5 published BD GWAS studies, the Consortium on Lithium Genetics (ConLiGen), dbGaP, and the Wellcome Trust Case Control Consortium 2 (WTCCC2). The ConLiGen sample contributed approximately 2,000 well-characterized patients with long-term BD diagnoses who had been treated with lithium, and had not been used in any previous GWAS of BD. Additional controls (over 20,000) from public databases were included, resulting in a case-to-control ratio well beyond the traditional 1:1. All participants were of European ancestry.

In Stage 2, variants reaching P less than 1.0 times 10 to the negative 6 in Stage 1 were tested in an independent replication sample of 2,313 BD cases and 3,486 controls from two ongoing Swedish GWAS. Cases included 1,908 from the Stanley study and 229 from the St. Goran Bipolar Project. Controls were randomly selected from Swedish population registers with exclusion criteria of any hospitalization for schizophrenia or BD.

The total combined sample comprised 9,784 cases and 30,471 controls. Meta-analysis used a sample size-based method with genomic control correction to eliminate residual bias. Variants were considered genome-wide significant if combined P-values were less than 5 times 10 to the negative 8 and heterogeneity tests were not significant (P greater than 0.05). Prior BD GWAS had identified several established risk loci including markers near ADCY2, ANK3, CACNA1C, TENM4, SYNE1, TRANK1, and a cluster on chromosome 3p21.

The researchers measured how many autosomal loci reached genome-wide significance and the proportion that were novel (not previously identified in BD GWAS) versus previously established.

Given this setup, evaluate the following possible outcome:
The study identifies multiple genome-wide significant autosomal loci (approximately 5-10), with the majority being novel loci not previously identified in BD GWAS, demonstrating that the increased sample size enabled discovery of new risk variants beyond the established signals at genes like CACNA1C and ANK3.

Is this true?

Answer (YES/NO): NO